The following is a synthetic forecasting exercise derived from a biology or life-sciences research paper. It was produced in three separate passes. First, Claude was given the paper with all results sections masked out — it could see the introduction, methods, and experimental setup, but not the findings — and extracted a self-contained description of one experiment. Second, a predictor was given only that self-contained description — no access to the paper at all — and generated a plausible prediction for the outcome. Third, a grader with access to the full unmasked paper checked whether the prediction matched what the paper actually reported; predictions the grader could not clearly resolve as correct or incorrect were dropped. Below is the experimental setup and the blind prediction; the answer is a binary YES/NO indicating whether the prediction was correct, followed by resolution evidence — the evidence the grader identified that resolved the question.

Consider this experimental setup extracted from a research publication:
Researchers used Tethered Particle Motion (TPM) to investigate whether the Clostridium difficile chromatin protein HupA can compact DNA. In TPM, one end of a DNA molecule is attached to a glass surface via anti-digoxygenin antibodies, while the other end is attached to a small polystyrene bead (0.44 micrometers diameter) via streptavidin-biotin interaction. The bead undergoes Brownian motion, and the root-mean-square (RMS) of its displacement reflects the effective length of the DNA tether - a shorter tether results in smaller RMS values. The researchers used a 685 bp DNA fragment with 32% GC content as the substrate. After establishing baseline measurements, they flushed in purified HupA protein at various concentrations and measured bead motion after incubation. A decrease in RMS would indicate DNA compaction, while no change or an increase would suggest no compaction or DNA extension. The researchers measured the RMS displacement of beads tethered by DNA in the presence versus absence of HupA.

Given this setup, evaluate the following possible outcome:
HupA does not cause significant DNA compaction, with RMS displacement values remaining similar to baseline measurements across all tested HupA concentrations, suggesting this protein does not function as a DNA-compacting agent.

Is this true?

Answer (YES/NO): NO